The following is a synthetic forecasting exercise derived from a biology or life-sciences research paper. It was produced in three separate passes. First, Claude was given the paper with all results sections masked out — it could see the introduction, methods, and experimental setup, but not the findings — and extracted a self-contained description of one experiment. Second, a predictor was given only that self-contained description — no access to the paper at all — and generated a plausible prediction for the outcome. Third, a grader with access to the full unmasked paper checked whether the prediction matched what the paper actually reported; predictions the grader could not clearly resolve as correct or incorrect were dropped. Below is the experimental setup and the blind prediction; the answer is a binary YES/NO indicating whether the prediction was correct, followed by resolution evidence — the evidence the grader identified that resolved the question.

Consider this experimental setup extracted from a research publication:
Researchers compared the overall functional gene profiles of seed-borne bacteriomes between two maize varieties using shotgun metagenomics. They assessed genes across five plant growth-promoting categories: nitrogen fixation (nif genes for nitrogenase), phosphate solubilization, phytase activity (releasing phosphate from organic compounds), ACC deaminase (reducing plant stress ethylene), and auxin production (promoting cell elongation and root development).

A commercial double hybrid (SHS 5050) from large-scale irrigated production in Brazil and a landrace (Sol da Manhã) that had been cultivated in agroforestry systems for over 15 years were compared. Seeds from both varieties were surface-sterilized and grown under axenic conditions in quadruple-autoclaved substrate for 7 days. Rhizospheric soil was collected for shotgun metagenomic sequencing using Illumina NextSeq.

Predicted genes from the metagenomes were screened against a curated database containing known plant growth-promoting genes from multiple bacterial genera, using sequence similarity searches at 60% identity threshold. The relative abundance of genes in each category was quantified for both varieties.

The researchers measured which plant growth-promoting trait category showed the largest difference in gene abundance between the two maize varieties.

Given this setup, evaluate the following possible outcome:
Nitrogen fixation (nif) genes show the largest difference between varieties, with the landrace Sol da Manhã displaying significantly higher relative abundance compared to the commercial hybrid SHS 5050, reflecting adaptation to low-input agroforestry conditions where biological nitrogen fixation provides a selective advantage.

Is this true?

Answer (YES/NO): NO